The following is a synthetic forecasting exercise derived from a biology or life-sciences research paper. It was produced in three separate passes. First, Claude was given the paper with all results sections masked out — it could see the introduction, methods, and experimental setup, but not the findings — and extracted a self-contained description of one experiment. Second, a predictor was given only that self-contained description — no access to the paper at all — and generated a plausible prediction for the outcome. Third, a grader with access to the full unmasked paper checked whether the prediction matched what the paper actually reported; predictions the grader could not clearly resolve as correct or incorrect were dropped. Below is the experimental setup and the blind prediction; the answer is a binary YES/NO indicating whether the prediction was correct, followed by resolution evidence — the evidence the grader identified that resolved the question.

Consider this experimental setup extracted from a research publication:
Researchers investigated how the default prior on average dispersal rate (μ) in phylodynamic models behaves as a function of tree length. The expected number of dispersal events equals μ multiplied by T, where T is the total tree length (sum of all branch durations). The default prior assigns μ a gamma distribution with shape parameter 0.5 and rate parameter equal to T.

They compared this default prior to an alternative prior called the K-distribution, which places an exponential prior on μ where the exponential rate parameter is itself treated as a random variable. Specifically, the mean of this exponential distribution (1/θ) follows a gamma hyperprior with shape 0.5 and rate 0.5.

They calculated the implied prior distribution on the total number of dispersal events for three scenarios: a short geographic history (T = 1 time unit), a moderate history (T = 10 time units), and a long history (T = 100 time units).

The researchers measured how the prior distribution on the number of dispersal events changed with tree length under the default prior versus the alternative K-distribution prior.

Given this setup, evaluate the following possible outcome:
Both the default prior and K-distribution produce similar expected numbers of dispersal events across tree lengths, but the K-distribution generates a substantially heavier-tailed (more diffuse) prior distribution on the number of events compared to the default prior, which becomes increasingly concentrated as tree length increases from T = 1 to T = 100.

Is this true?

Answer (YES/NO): NO